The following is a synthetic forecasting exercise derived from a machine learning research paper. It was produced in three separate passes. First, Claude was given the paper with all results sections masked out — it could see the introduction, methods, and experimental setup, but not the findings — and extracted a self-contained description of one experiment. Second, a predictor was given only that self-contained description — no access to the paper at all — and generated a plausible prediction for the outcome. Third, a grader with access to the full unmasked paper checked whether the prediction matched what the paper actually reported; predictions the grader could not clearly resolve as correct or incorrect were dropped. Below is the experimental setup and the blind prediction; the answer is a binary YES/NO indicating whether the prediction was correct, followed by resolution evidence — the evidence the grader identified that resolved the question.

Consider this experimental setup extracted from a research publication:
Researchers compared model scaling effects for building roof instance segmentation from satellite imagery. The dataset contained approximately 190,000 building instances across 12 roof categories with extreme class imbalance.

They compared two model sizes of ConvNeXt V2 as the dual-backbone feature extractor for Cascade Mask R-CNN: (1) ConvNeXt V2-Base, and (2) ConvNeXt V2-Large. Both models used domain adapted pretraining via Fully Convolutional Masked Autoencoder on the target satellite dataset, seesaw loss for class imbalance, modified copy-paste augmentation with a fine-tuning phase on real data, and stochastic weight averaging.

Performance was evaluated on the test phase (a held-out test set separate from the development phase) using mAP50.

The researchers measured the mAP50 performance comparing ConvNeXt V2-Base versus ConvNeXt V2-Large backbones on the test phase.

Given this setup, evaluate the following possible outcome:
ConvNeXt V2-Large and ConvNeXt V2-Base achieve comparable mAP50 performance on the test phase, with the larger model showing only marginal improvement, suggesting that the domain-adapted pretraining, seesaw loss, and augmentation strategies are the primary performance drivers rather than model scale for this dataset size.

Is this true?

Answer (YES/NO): NO